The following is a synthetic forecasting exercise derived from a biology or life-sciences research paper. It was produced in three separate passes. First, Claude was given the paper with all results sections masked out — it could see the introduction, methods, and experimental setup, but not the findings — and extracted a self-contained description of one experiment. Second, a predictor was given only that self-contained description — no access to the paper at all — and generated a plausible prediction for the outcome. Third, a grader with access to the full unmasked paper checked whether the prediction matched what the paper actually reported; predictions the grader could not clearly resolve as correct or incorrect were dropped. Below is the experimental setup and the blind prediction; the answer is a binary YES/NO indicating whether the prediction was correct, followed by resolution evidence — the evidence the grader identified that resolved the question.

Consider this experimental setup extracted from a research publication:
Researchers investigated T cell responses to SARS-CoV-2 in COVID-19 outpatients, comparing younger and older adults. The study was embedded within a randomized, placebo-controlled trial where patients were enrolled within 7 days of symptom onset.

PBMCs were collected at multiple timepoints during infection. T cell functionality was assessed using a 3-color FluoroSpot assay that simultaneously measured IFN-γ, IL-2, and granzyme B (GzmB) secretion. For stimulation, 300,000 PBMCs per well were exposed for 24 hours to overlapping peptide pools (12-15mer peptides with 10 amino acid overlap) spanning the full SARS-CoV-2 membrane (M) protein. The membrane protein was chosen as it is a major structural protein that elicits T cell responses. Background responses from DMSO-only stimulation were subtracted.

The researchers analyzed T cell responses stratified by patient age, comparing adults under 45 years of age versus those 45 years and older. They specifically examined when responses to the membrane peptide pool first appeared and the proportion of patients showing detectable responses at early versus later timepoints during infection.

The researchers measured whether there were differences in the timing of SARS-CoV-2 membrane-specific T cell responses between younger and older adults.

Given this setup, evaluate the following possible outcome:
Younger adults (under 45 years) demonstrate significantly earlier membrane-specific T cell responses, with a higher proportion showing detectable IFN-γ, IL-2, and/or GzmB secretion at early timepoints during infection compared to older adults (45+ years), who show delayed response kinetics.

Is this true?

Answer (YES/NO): NO